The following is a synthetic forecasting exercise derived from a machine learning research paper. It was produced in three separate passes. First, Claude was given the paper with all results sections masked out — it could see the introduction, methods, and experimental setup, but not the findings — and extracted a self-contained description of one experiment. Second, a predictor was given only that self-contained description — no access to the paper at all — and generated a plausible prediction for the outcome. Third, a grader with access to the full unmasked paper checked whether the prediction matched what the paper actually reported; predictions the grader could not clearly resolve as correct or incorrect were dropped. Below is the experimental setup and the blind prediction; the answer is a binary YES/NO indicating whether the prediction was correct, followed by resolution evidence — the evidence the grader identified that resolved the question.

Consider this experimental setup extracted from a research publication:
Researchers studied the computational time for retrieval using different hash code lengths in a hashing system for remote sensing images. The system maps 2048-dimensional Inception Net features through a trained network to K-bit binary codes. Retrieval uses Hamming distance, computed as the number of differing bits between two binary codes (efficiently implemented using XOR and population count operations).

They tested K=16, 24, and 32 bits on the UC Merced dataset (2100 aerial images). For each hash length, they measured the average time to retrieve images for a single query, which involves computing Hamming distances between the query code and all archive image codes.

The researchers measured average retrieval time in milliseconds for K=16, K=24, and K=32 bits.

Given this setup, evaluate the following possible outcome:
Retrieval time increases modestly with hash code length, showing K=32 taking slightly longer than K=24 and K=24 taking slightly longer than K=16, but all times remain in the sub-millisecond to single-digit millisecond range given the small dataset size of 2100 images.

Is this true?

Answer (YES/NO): NO